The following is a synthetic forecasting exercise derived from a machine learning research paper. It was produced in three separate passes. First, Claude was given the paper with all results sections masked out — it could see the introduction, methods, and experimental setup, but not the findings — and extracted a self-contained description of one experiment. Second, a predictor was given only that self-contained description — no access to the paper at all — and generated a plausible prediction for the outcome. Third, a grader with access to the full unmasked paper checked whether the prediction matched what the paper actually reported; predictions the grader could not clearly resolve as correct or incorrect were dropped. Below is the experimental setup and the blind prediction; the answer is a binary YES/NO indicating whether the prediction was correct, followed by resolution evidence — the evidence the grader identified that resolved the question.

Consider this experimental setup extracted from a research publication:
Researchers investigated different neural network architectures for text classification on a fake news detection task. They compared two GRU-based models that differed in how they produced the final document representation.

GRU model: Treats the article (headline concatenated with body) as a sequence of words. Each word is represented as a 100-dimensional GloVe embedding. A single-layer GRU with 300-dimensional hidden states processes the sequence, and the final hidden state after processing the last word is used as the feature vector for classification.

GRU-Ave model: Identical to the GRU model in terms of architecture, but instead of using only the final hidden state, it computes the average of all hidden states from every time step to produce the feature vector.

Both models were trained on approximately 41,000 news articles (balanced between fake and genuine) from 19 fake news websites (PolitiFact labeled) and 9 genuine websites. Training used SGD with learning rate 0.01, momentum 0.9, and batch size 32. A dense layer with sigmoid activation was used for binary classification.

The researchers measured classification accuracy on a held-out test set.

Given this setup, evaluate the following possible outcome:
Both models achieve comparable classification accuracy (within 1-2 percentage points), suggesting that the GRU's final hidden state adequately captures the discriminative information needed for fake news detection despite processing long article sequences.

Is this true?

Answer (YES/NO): NO